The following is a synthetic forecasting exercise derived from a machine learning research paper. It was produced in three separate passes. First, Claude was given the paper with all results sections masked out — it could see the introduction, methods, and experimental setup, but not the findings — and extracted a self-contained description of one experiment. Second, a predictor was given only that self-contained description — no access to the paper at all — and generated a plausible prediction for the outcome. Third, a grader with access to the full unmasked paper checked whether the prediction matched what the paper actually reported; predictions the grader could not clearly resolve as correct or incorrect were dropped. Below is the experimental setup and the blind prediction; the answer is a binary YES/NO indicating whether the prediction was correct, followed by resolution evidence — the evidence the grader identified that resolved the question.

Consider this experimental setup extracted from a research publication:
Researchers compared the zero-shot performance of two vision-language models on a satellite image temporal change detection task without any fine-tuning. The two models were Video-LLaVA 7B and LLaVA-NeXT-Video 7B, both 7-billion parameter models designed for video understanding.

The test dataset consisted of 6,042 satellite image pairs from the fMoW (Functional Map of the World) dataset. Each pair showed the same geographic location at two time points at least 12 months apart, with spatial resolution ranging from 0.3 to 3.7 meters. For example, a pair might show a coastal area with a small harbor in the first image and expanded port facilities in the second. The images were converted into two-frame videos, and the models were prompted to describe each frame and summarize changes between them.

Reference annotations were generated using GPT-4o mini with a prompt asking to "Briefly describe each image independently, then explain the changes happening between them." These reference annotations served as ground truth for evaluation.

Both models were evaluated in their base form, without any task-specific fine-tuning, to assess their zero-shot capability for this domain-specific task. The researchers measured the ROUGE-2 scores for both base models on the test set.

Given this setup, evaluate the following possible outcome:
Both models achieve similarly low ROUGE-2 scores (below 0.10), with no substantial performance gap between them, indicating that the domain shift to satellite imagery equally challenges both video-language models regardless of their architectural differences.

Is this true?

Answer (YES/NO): YES